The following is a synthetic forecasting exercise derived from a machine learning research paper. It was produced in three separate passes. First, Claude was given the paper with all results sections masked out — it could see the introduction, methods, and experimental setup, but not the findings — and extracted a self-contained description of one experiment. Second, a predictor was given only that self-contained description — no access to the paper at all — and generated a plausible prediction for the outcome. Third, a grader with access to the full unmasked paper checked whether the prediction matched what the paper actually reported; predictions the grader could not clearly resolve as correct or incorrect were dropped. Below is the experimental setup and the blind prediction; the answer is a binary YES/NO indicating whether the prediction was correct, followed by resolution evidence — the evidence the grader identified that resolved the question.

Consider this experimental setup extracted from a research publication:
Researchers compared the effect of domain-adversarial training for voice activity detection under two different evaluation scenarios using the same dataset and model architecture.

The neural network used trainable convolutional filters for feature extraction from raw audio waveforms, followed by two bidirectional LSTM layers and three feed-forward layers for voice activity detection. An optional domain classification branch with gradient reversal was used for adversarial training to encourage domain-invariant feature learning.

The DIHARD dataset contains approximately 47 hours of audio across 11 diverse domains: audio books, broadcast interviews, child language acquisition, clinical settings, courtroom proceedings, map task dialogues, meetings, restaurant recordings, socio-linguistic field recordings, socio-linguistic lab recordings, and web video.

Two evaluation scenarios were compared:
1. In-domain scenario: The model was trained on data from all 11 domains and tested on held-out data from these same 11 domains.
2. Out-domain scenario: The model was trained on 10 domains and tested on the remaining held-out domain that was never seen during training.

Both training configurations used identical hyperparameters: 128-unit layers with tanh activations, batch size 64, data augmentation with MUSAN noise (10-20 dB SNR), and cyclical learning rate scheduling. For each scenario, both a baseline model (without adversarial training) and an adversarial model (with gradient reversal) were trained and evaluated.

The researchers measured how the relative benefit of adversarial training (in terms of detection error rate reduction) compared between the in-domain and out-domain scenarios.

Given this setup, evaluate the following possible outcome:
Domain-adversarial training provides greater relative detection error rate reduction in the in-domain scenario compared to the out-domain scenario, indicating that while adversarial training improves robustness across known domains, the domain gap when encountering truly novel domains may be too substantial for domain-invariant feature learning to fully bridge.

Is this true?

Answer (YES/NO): NO